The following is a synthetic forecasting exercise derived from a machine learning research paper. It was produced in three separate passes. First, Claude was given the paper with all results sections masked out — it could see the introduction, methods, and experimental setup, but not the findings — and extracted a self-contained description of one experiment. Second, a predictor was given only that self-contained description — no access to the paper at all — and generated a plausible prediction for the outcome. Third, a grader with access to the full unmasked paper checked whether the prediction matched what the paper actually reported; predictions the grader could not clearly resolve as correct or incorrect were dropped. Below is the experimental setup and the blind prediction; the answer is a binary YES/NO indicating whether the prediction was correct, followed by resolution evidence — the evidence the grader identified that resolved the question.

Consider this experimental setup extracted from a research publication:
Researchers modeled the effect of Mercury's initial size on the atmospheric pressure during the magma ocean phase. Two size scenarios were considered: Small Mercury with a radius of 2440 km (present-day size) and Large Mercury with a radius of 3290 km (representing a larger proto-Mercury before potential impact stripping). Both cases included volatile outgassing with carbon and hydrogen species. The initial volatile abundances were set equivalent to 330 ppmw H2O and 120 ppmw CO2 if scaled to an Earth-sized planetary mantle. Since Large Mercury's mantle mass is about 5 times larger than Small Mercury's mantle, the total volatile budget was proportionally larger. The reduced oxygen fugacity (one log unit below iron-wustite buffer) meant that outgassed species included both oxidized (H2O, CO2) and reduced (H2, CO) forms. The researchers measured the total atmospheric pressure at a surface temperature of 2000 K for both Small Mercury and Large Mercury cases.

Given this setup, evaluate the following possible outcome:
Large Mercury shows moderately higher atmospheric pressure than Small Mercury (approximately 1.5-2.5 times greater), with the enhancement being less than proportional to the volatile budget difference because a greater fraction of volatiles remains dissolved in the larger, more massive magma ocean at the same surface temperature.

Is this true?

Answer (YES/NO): YES